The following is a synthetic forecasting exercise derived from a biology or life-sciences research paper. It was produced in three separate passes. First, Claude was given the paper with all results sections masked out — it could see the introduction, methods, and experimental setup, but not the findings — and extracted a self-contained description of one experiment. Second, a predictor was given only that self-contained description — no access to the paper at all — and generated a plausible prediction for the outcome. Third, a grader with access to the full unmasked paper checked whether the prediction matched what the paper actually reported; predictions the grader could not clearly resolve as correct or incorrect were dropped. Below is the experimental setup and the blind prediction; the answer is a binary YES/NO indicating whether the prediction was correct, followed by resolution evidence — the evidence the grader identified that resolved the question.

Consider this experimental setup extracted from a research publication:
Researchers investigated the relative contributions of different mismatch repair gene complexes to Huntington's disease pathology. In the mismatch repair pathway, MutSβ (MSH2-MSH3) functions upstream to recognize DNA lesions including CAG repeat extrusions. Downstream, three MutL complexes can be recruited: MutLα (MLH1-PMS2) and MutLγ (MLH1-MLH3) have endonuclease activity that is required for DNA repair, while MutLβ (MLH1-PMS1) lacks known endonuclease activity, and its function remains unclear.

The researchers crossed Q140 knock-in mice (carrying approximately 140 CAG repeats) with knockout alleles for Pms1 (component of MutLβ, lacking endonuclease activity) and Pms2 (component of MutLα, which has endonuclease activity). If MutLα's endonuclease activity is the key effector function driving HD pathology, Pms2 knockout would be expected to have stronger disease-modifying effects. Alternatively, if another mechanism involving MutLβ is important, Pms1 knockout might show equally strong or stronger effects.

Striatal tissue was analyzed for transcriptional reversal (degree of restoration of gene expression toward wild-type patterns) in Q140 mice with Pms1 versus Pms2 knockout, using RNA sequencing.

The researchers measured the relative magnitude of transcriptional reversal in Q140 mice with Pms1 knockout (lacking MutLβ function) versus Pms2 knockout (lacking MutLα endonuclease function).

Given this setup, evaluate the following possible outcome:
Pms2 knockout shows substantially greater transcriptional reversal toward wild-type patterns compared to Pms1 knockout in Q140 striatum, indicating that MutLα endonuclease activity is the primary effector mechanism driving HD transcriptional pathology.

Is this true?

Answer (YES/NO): NO